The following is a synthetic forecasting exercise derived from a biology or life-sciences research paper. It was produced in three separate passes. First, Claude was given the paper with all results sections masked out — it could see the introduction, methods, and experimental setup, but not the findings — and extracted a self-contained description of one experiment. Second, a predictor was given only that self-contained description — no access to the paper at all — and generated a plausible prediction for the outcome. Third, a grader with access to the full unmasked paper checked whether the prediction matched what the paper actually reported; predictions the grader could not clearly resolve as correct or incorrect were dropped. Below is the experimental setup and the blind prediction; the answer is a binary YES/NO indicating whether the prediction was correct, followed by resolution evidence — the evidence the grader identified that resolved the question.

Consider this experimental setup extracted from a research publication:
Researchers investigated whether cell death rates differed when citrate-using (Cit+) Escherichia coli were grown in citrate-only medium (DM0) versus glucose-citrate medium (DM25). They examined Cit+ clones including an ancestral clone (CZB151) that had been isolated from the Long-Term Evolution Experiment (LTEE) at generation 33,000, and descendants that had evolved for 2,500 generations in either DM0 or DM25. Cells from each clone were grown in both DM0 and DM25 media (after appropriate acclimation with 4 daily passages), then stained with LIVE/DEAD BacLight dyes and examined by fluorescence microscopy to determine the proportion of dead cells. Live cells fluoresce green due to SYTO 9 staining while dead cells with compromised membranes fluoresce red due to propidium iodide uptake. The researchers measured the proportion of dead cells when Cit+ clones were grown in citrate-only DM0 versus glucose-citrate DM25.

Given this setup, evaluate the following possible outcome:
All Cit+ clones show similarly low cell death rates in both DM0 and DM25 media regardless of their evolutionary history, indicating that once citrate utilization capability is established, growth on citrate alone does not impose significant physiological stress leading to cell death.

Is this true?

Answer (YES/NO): NO